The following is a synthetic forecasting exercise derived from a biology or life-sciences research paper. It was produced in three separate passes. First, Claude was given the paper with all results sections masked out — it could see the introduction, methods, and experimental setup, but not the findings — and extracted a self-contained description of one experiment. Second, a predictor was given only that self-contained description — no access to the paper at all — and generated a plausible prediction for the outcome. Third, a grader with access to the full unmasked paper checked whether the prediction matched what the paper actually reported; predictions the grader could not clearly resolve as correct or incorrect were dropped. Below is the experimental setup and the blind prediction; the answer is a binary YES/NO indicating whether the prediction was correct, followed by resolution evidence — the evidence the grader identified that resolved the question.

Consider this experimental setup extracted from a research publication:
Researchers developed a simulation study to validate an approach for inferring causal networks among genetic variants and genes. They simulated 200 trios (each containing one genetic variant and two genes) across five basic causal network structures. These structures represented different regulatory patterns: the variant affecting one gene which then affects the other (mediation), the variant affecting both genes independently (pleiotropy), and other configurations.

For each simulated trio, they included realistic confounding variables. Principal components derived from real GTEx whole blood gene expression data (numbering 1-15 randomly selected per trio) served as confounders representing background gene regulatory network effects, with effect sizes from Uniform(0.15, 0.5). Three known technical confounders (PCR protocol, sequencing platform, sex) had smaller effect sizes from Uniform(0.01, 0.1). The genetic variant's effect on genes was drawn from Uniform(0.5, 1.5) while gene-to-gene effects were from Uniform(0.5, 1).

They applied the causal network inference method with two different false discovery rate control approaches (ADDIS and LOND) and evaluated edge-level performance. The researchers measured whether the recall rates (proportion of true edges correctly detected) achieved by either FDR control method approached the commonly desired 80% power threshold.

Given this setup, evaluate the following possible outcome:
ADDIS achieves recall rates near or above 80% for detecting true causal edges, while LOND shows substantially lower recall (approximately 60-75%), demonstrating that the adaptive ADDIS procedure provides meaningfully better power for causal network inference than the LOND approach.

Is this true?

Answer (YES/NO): NO